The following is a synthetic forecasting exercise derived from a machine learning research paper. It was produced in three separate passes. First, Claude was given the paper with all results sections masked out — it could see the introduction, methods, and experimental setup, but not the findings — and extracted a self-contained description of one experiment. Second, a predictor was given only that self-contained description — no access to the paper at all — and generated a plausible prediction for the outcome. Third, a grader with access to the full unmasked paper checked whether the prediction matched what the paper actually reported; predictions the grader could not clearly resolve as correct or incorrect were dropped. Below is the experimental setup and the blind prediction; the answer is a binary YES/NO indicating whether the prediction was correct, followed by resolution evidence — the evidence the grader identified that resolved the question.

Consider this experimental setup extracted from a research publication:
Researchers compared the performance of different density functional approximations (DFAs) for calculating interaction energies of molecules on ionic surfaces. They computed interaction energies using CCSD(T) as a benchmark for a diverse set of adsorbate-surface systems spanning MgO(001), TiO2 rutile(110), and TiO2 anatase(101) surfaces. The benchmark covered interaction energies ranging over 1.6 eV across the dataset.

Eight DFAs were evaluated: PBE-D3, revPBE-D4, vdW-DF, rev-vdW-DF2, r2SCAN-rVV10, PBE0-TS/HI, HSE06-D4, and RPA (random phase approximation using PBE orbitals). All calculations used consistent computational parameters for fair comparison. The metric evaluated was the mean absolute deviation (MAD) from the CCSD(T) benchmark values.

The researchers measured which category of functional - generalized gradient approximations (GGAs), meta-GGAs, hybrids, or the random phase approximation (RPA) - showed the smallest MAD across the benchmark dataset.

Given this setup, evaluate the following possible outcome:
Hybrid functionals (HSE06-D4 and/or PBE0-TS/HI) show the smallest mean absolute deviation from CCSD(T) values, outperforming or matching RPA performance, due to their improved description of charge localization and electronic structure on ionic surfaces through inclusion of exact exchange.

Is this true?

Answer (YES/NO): NO